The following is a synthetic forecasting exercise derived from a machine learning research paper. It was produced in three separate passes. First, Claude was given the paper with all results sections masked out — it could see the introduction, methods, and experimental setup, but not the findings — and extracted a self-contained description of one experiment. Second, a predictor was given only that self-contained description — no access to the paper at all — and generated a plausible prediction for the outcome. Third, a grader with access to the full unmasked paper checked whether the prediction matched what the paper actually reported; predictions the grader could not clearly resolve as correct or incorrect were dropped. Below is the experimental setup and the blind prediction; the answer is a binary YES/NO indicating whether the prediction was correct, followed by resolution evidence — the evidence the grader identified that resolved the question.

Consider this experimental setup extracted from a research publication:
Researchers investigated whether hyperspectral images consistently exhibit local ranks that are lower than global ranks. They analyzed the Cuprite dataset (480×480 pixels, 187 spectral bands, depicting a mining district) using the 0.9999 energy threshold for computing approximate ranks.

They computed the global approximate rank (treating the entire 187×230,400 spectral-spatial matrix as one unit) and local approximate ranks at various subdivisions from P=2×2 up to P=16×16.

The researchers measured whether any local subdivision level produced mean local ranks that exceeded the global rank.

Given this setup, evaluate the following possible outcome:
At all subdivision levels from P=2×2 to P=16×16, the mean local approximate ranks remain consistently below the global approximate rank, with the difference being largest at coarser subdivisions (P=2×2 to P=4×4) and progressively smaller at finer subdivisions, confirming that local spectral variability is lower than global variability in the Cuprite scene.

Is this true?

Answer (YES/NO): NO